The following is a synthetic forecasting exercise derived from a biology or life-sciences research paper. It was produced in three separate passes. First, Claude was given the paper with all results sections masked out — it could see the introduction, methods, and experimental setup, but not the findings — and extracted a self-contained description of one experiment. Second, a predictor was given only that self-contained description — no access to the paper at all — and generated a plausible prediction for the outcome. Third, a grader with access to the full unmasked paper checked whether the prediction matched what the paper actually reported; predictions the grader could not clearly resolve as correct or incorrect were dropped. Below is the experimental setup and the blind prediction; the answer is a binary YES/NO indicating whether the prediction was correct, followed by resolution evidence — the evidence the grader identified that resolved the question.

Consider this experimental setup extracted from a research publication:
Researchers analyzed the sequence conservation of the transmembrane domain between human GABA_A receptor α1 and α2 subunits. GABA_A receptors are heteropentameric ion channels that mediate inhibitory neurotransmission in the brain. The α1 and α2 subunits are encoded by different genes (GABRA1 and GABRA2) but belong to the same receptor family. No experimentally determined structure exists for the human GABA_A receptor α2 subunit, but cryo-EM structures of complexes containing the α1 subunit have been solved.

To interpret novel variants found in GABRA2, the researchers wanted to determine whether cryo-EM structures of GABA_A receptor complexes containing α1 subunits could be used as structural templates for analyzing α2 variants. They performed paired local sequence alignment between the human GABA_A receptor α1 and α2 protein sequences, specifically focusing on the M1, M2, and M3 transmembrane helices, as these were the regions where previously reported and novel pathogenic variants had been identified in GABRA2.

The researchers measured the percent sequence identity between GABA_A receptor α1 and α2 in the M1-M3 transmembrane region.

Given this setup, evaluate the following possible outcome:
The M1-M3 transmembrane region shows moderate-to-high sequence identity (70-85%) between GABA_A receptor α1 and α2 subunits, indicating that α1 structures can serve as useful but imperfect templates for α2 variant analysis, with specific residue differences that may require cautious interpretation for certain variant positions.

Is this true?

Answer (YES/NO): NO